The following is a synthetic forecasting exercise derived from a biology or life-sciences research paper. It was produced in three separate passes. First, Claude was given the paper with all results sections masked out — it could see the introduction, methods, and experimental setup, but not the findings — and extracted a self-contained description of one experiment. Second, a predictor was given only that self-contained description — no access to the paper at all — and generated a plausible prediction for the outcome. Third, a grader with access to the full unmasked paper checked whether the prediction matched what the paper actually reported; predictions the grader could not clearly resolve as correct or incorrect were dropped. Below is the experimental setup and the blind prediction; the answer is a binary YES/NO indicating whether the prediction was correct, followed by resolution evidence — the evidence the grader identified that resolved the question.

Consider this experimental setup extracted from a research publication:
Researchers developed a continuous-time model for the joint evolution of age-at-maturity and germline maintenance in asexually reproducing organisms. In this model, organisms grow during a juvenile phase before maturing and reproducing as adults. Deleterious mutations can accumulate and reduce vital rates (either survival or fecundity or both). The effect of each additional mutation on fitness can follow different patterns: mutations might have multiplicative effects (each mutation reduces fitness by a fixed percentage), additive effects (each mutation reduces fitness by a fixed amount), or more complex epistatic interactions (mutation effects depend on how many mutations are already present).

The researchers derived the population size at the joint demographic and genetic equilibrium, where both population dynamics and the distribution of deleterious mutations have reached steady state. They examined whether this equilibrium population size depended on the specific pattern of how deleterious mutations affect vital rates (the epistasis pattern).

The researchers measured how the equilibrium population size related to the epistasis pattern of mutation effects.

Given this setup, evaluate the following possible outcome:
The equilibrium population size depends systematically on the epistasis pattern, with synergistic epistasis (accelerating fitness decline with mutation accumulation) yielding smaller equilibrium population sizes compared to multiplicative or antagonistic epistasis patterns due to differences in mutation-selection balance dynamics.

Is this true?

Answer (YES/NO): NO